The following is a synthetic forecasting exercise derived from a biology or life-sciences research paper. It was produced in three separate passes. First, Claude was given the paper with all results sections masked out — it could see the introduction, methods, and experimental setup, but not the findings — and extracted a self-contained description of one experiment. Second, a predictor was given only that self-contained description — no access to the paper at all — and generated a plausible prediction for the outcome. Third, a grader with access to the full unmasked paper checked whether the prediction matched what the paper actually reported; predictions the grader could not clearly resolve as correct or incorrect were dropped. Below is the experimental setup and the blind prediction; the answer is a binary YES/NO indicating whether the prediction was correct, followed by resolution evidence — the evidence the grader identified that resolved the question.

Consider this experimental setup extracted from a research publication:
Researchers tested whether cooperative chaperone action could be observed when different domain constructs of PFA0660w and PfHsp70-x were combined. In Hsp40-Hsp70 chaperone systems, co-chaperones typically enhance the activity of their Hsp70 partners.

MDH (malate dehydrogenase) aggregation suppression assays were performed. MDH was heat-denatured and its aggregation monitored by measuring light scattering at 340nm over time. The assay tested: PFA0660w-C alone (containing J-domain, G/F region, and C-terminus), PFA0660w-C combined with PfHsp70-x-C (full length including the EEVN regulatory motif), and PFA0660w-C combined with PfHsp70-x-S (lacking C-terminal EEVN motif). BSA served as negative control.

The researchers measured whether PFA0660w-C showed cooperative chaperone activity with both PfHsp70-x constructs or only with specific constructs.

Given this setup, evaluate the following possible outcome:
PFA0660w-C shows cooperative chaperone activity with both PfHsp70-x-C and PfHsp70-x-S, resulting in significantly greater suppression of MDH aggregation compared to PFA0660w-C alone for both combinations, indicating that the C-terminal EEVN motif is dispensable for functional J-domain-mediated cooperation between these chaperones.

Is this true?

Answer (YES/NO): NO